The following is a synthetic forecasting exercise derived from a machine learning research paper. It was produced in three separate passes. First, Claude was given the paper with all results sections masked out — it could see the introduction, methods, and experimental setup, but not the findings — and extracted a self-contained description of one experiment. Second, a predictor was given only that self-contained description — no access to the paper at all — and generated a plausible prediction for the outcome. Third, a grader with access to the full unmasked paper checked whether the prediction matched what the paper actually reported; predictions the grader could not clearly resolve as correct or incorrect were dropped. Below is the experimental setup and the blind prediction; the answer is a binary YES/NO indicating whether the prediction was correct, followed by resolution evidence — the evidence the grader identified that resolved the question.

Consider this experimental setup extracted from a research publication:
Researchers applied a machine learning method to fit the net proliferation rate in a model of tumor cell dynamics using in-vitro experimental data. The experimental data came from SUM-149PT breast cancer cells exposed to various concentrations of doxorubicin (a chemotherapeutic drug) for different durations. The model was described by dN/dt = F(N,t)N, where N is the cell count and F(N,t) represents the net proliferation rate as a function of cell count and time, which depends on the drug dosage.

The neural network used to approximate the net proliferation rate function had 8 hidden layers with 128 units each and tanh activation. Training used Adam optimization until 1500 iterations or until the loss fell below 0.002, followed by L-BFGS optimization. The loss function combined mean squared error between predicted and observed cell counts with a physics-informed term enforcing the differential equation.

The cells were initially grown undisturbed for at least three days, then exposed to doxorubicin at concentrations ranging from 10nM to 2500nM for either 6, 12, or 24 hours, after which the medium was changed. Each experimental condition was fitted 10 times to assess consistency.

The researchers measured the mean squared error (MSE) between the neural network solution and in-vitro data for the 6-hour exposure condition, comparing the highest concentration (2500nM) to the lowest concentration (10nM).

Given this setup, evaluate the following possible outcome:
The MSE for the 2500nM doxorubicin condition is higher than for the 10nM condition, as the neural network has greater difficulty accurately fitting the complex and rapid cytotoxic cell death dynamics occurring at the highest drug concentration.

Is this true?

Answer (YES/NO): YES